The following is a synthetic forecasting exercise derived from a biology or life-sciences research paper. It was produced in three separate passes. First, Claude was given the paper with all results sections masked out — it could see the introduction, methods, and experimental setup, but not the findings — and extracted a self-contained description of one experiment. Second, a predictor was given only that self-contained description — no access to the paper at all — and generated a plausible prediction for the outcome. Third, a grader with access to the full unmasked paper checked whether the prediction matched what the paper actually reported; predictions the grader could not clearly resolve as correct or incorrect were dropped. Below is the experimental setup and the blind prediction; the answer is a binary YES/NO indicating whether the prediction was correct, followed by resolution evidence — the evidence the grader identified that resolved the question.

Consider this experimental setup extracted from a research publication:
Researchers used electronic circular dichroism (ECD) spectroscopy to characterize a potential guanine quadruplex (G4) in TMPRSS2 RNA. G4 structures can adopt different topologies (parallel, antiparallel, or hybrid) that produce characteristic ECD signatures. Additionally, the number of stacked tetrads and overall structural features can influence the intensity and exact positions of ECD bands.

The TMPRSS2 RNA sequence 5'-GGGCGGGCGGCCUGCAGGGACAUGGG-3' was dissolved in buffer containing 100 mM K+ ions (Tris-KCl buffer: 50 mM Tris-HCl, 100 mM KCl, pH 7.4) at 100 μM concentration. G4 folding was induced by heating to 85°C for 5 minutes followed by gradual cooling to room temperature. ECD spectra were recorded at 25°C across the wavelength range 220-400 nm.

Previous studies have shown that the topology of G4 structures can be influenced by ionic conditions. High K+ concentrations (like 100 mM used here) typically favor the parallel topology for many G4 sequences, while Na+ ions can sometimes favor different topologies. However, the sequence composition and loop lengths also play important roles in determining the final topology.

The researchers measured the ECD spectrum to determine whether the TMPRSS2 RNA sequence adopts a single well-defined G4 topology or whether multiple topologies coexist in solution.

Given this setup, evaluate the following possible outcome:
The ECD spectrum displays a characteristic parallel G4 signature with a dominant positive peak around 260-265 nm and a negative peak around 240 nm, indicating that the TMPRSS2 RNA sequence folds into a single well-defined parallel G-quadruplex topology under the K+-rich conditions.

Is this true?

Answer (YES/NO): YES